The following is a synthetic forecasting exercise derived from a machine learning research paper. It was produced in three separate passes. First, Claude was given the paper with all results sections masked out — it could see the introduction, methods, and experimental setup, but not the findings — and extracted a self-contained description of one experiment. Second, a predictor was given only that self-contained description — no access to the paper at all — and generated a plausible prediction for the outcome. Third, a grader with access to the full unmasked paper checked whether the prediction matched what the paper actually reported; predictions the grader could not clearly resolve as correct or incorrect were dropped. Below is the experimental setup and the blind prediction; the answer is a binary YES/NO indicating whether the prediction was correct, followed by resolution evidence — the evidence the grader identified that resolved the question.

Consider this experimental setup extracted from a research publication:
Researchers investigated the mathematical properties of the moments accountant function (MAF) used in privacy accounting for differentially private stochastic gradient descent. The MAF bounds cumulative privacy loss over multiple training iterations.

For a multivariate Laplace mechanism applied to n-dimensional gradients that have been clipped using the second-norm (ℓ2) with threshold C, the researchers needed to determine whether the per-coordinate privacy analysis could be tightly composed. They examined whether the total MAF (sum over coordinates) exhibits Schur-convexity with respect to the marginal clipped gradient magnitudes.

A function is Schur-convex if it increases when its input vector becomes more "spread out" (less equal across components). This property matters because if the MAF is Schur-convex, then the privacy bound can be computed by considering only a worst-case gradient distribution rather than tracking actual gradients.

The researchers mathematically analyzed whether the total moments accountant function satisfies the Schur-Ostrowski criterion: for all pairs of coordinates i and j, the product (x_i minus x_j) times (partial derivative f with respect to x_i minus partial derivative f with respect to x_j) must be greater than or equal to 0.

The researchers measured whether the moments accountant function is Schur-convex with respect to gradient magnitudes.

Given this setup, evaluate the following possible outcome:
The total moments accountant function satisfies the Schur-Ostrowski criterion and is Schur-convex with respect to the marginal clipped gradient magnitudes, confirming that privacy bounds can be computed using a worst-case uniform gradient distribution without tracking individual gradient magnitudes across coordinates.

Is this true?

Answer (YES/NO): NO